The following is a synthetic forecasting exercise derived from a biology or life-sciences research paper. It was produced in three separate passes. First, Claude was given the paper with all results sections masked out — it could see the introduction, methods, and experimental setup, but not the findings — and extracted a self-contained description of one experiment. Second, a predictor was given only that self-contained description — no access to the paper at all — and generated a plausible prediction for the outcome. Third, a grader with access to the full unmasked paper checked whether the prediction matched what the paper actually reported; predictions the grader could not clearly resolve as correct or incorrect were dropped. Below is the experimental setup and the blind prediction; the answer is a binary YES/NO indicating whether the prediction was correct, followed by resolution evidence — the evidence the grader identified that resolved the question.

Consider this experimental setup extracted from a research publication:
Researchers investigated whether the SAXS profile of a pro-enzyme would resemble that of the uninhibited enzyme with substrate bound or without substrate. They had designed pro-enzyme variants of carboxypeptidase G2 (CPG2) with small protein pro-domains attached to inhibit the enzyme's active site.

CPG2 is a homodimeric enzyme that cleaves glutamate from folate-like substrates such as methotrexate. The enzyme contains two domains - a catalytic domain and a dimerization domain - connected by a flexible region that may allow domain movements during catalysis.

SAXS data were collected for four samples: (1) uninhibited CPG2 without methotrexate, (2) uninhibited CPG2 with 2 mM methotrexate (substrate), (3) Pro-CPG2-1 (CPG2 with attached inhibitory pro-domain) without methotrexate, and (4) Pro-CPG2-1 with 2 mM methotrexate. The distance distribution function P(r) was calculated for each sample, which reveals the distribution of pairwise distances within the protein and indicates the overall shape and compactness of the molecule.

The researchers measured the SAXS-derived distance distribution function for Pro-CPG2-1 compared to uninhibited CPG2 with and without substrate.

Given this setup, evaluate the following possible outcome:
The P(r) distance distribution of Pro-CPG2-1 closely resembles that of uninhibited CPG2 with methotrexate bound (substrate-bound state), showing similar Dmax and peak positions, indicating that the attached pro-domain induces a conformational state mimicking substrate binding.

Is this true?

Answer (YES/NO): NO